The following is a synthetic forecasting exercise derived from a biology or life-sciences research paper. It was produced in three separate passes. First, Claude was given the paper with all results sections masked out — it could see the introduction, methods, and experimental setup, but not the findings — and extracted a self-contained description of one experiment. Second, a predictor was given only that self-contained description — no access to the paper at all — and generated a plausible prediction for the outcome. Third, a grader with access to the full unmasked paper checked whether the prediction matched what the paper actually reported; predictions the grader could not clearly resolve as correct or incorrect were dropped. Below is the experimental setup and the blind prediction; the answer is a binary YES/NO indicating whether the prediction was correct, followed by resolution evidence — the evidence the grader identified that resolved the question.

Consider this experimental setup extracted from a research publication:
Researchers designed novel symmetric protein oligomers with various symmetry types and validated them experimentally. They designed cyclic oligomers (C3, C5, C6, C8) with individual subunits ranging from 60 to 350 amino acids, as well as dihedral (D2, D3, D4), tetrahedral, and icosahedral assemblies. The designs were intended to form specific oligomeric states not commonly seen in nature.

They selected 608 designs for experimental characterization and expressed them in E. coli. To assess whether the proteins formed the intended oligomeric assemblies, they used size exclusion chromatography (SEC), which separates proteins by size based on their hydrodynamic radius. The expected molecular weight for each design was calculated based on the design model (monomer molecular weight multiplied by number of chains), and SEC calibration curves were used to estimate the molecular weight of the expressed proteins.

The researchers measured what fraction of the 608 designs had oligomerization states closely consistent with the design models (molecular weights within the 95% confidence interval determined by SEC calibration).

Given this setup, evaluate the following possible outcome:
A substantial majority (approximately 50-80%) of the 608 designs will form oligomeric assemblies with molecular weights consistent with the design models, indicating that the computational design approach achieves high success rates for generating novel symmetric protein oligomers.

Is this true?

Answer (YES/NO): NO